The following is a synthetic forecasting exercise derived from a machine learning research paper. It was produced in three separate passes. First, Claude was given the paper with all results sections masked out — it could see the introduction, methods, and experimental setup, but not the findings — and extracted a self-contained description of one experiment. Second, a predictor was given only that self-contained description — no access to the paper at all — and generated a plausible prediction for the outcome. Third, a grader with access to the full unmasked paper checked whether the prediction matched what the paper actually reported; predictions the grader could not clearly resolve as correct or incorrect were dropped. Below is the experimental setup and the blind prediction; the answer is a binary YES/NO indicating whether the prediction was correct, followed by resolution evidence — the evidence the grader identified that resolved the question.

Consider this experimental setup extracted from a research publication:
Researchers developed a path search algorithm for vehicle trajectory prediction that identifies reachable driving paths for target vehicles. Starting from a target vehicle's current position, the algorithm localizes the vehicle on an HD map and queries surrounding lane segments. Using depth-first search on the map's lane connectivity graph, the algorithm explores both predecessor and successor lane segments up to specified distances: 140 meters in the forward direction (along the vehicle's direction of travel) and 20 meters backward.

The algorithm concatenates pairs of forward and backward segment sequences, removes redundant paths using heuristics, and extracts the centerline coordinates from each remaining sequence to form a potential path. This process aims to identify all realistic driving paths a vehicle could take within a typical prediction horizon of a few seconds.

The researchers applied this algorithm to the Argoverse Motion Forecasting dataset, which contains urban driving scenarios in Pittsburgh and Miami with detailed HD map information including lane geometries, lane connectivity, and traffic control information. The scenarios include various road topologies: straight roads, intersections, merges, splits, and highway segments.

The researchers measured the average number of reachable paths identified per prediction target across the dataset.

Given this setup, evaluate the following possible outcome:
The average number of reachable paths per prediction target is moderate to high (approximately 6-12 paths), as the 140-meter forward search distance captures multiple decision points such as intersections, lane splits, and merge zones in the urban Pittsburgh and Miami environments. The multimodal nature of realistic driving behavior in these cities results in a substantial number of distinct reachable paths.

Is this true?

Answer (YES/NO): NO